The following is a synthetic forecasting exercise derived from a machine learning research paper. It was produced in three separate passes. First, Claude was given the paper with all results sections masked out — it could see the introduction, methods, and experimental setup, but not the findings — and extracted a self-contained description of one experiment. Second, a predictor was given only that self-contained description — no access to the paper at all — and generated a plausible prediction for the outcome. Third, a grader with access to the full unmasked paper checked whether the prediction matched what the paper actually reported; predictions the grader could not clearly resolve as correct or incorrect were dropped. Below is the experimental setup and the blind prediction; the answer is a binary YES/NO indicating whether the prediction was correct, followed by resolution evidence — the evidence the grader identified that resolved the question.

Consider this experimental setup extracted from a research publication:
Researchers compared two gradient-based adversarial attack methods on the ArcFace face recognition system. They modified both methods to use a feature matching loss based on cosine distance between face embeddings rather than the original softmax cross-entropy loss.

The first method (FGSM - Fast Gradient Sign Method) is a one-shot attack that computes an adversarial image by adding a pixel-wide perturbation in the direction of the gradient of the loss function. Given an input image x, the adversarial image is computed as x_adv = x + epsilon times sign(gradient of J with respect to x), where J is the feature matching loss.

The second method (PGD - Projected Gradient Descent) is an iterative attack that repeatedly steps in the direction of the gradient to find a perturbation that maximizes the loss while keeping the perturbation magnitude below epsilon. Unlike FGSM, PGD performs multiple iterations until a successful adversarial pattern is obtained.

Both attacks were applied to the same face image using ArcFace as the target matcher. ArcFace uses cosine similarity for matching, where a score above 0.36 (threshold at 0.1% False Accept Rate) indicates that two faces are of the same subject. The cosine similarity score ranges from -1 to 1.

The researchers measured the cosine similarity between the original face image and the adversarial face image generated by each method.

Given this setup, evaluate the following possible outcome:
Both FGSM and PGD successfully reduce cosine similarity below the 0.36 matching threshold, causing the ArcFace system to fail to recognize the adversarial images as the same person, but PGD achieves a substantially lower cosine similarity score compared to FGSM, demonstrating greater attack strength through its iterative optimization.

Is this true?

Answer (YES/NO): YES